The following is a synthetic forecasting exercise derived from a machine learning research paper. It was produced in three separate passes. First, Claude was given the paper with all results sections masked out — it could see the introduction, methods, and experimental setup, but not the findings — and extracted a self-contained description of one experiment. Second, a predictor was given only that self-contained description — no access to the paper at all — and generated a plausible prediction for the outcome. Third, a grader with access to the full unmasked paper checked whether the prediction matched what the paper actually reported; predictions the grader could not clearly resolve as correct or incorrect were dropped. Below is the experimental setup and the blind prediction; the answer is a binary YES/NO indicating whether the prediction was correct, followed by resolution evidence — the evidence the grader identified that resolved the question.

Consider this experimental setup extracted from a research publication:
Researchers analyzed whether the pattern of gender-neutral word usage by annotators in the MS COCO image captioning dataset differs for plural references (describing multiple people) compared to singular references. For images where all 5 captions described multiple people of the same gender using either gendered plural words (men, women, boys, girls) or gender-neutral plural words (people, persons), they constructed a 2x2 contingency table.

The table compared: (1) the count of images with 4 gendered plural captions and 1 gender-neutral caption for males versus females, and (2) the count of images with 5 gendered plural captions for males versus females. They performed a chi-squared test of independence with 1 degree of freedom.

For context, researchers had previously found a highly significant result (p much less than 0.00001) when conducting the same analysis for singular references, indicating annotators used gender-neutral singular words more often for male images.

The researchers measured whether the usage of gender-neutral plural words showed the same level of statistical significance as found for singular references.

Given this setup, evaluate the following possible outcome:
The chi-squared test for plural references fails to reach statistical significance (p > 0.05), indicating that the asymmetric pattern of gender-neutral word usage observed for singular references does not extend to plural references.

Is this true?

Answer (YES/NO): YES